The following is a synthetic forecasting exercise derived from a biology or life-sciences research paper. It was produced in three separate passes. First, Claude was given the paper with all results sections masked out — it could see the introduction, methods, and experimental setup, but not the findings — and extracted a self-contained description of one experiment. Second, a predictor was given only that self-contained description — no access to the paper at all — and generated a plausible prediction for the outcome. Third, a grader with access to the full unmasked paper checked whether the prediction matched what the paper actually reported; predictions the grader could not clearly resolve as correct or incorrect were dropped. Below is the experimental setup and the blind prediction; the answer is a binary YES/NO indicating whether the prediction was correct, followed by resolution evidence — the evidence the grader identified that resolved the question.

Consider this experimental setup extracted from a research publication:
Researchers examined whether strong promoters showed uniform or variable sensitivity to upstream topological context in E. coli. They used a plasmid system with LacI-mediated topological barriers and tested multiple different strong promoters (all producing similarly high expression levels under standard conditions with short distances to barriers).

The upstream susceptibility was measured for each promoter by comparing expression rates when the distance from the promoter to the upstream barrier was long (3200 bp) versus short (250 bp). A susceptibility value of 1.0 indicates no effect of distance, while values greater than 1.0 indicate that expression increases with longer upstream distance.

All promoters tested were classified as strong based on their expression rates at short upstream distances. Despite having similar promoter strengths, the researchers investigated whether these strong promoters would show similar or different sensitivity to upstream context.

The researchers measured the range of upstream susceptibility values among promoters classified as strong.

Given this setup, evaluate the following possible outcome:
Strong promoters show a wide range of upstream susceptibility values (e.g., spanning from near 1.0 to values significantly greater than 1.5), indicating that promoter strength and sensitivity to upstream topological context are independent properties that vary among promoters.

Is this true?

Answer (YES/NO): NO